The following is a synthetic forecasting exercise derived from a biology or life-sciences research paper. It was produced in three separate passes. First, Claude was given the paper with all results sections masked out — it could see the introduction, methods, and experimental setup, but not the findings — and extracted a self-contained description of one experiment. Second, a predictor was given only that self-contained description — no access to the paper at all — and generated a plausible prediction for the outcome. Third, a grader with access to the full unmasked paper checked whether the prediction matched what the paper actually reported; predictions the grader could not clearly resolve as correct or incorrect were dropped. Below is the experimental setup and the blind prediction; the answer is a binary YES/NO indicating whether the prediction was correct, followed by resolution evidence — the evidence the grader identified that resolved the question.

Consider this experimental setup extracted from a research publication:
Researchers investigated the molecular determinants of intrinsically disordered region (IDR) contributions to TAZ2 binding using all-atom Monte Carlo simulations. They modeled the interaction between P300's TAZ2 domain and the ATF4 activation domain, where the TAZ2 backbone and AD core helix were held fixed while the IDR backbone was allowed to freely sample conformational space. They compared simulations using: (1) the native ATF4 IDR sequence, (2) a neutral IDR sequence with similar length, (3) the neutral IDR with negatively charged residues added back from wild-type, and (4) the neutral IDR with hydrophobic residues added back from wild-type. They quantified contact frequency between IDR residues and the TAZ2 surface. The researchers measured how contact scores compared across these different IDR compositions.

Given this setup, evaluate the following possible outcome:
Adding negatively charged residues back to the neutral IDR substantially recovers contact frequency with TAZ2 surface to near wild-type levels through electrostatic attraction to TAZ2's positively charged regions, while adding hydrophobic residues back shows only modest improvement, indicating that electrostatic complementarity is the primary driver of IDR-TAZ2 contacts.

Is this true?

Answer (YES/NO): NO